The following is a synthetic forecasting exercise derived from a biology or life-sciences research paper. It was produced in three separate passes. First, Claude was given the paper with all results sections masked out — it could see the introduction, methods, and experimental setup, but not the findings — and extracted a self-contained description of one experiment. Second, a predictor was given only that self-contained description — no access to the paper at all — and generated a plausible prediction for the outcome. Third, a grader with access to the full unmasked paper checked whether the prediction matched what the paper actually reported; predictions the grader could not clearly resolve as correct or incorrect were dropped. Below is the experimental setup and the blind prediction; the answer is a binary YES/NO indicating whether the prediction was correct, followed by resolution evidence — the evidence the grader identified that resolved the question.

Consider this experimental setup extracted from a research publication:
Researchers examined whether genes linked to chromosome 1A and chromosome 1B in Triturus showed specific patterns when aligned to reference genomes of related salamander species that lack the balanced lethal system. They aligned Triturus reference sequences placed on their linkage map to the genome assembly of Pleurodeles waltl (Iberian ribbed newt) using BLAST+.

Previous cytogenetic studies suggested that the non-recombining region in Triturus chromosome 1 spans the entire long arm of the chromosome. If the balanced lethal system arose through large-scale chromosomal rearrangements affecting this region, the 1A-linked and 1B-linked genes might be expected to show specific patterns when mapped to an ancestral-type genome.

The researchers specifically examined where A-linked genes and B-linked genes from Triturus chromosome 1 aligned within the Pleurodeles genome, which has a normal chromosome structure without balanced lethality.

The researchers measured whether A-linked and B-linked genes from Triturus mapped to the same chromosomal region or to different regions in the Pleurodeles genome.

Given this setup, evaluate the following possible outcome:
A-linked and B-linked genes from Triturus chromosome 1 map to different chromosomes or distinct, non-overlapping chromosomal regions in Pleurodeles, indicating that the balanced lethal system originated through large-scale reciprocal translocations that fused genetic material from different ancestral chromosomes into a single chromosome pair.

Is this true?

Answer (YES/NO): NO